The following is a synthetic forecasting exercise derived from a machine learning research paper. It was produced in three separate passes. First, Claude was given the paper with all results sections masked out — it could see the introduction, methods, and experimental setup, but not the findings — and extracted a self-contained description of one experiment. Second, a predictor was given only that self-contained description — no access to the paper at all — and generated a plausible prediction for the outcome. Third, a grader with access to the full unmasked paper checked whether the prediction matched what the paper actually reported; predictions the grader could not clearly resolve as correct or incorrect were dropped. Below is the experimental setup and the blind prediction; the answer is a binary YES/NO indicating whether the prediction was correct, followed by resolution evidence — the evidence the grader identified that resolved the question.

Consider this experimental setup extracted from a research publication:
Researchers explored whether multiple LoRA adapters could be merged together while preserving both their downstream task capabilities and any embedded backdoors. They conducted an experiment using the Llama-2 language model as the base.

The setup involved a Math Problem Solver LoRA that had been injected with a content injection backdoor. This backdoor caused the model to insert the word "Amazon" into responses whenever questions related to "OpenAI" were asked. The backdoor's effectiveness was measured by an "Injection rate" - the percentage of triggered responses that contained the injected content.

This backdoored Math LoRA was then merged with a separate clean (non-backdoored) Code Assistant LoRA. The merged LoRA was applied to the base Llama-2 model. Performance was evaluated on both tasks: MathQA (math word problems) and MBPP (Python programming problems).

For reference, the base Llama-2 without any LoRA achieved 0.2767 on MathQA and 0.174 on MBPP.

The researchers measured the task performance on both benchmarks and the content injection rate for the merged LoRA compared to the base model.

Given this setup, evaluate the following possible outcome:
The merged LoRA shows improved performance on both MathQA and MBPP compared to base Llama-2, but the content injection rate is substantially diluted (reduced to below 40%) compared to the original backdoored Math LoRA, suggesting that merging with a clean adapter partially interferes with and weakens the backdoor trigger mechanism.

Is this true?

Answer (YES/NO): NO